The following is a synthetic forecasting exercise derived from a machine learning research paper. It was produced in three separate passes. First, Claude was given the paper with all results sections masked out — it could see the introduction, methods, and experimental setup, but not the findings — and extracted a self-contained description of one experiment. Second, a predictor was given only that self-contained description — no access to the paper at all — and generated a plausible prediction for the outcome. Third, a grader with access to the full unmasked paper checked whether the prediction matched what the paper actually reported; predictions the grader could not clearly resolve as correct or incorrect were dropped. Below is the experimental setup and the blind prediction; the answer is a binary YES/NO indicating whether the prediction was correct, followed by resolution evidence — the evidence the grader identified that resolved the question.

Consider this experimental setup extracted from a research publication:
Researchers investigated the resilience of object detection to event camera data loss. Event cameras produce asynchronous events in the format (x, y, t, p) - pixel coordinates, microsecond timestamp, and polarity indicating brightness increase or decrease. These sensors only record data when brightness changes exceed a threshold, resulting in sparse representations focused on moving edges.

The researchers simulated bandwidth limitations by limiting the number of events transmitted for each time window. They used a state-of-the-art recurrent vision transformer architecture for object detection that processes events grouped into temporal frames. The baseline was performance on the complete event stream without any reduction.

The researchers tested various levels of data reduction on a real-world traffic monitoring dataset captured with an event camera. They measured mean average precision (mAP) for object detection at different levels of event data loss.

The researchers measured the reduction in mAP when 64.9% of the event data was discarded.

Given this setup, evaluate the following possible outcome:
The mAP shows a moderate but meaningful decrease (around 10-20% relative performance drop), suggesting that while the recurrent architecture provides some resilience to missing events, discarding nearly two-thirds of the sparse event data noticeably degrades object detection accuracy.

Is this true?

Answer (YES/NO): NO